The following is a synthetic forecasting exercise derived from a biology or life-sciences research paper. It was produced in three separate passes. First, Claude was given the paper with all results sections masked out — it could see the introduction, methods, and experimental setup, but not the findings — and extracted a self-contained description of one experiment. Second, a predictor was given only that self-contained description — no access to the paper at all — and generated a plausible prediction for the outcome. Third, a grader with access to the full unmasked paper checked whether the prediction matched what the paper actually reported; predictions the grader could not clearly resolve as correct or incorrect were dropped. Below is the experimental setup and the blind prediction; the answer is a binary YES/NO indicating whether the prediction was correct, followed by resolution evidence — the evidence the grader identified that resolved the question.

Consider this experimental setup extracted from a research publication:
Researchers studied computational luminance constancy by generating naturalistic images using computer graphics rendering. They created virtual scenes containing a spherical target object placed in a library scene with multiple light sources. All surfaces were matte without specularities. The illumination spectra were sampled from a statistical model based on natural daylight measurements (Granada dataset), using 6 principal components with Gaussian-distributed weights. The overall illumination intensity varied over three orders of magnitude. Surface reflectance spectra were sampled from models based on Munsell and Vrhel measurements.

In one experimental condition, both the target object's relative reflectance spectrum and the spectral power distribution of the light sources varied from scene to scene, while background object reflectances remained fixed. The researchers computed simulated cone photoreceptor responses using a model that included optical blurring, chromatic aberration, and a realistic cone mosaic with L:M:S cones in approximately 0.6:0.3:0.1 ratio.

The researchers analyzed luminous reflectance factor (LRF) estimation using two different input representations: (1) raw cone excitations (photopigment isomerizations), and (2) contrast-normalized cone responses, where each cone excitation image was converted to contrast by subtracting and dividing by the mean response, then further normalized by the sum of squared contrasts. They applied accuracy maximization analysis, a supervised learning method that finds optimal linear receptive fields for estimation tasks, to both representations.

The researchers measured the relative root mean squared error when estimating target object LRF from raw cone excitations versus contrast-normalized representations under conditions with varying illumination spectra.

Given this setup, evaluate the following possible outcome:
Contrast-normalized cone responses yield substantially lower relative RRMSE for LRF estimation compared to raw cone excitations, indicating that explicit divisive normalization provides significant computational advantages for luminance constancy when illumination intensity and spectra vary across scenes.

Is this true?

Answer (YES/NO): YES